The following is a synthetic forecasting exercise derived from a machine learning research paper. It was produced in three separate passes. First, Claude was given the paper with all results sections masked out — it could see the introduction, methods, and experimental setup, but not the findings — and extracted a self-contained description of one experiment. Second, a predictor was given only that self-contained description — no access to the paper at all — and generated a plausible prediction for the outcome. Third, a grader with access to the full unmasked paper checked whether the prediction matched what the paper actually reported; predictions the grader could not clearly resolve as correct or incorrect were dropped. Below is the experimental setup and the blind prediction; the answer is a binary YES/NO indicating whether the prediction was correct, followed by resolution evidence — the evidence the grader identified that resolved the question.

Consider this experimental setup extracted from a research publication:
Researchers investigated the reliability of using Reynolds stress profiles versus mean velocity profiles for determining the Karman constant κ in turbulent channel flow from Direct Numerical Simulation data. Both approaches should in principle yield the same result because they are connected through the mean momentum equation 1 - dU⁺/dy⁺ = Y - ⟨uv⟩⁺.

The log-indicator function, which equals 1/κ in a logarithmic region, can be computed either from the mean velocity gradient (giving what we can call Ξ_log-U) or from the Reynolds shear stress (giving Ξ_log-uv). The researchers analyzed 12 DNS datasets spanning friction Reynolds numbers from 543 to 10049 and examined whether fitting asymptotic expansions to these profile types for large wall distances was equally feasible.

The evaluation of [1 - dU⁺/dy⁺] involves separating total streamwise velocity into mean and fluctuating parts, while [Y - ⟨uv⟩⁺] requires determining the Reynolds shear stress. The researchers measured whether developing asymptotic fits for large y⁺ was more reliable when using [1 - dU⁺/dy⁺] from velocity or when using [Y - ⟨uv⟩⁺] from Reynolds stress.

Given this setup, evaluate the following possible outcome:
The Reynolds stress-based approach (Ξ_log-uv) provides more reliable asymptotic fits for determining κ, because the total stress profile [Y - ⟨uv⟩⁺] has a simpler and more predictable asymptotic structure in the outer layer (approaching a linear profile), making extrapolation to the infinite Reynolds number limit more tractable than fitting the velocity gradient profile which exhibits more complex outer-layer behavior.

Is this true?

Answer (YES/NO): NO